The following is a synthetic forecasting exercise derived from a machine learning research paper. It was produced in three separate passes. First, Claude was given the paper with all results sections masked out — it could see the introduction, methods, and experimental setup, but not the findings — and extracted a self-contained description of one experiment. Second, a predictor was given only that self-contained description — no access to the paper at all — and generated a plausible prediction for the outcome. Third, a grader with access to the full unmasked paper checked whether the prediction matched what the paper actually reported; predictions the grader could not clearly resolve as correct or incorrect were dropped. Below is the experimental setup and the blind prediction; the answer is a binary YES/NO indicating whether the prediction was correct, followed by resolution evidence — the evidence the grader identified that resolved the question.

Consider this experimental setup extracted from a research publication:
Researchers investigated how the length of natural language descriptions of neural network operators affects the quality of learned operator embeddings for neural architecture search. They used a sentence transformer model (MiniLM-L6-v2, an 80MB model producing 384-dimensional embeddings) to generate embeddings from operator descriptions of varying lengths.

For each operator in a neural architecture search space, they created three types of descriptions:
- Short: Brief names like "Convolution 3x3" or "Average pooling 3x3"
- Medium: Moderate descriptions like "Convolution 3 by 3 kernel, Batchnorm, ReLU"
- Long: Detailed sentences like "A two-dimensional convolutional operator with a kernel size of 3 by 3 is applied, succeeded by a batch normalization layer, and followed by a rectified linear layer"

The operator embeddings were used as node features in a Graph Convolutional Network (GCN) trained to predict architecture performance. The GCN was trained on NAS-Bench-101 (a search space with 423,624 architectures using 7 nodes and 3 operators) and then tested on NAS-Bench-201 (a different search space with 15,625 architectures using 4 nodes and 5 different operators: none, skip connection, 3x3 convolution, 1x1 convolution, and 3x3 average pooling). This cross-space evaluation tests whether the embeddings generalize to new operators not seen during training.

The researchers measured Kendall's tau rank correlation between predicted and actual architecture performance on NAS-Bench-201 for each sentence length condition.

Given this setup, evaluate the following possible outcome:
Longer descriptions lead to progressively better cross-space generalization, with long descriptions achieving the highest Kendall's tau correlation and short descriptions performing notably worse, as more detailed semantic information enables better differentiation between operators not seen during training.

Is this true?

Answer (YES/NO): NO